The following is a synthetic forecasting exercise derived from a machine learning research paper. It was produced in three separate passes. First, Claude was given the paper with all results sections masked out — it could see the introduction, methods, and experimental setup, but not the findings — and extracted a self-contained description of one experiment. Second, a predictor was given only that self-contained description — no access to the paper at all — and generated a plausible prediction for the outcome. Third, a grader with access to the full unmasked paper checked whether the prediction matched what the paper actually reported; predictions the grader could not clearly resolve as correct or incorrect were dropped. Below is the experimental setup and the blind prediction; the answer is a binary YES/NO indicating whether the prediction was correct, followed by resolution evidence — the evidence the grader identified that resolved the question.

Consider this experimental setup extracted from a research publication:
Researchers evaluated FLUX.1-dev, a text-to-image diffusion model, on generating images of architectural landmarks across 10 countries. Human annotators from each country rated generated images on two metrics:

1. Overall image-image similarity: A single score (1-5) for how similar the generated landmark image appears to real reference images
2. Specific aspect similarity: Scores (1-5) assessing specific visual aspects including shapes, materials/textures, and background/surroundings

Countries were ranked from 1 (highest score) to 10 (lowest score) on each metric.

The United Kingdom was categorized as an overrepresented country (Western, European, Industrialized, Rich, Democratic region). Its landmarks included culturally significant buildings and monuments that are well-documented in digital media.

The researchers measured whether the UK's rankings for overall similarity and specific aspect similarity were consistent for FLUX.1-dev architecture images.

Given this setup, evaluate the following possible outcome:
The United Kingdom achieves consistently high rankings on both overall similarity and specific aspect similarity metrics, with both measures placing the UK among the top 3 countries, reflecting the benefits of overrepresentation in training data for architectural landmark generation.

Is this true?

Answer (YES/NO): YES